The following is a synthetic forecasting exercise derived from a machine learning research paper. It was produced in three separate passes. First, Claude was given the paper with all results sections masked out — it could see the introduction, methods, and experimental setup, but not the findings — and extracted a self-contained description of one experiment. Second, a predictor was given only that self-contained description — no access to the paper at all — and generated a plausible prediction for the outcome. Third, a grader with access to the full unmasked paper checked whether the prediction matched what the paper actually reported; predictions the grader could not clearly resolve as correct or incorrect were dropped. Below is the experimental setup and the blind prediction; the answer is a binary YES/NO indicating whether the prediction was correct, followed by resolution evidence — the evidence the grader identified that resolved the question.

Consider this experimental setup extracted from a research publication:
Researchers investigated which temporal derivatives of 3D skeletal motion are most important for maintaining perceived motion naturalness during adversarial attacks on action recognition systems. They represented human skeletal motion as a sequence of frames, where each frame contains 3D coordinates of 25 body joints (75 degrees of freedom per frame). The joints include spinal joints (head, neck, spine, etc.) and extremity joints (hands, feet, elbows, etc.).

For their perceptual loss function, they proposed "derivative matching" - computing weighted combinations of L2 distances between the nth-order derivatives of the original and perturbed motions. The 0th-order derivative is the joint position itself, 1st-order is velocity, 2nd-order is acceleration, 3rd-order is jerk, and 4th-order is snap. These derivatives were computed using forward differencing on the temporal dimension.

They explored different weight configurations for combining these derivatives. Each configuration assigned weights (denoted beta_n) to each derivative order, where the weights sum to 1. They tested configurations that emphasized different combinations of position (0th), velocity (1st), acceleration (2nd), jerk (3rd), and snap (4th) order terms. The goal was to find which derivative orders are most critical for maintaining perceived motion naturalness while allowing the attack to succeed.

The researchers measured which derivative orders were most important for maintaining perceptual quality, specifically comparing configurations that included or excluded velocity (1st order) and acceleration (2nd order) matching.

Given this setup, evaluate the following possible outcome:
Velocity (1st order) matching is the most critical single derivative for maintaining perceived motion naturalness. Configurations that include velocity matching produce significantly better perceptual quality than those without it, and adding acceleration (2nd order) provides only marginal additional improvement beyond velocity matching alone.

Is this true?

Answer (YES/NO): NO